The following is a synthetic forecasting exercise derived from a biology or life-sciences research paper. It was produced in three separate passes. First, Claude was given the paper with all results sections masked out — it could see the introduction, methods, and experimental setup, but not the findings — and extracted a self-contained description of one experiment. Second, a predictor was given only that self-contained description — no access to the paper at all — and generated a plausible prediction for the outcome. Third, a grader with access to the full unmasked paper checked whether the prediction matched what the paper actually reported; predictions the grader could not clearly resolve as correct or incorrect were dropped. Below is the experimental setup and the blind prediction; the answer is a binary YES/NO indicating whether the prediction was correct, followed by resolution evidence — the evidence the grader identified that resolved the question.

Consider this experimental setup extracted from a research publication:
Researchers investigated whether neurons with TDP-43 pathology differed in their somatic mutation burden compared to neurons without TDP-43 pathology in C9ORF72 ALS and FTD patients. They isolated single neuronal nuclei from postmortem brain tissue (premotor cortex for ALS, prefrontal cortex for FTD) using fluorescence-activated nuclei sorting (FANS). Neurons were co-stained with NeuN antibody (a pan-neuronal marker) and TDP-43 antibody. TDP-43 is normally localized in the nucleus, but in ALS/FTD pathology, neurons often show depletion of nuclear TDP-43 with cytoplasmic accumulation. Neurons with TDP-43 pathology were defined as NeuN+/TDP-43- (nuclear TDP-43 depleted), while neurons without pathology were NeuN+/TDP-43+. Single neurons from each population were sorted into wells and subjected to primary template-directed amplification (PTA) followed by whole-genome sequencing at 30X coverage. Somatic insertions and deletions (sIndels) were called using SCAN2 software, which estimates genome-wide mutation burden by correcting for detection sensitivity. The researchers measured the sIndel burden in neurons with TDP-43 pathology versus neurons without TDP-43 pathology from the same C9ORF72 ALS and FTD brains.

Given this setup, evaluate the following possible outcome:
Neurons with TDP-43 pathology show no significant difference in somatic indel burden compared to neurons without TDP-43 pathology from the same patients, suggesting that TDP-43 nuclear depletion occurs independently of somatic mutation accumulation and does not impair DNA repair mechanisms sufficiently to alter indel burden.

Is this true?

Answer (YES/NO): YES